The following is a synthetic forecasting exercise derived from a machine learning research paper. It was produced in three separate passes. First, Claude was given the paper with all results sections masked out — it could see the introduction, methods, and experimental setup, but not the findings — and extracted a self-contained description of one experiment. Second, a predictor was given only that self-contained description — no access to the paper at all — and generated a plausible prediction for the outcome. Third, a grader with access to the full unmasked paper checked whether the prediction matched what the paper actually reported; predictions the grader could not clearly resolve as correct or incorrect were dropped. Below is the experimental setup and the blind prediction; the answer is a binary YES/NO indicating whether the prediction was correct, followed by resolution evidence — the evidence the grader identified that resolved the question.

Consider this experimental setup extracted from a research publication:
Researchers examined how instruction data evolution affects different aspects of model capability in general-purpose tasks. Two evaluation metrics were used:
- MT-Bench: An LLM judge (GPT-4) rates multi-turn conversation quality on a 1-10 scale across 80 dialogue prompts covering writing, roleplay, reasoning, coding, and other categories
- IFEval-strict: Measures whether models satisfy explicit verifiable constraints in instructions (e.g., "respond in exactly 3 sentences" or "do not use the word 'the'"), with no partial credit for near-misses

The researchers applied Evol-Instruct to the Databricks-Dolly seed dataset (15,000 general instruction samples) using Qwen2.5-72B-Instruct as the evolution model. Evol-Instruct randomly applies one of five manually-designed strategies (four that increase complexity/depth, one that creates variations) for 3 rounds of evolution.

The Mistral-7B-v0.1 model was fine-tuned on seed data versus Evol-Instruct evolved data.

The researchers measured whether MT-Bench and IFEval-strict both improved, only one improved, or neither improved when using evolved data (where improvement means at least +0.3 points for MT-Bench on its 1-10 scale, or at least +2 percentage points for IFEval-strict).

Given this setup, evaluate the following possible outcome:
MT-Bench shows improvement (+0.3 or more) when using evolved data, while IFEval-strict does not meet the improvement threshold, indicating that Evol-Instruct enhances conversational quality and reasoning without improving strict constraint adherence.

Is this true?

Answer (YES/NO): NO